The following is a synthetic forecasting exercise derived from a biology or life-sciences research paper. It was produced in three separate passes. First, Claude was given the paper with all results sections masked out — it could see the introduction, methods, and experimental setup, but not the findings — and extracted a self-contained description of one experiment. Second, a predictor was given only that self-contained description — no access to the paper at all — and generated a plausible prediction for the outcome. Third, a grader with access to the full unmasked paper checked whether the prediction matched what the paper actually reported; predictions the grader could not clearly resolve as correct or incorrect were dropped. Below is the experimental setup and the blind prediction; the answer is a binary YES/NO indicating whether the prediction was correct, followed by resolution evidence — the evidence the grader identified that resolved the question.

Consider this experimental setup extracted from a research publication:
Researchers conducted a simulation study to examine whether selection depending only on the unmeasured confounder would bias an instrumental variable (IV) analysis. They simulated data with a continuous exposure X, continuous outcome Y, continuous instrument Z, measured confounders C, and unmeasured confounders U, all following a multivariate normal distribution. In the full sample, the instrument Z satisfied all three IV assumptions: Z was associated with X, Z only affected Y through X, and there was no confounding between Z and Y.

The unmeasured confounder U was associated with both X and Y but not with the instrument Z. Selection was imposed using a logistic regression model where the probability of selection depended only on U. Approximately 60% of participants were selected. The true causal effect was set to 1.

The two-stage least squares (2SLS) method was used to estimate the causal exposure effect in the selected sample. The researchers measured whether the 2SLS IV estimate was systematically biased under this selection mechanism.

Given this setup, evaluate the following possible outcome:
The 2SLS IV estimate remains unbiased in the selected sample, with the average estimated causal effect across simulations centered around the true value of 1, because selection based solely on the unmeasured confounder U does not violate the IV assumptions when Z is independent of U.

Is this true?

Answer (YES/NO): YES